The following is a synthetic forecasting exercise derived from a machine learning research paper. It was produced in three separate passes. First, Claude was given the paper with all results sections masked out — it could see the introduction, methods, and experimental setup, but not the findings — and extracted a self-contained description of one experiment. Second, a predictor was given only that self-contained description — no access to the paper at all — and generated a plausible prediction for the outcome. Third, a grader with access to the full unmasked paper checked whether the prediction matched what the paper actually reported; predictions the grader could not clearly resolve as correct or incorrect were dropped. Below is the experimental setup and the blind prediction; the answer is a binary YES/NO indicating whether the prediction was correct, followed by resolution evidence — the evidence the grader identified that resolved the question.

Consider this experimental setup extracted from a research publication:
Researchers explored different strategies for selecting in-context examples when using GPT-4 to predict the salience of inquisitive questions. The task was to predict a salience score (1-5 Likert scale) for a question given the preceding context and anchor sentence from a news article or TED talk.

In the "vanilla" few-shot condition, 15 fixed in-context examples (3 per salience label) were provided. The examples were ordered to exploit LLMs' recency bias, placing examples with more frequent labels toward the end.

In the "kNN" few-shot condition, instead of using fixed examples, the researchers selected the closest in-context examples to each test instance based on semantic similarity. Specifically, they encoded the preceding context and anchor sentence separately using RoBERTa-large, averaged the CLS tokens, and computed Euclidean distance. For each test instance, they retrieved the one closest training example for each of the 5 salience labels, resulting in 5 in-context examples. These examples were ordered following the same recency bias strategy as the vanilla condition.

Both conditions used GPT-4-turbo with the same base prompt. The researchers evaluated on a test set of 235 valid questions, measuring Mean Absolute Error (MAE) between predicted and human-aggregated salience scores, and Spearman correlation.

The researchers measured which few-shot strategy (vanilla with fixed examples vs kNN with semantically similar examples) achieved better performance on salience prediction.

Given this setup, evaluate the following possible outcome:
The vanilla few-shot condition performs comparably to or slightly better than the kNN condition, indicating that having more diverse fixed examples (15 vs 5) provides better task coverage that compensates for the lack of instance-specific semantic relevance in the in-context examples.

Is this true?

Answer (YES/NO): YES